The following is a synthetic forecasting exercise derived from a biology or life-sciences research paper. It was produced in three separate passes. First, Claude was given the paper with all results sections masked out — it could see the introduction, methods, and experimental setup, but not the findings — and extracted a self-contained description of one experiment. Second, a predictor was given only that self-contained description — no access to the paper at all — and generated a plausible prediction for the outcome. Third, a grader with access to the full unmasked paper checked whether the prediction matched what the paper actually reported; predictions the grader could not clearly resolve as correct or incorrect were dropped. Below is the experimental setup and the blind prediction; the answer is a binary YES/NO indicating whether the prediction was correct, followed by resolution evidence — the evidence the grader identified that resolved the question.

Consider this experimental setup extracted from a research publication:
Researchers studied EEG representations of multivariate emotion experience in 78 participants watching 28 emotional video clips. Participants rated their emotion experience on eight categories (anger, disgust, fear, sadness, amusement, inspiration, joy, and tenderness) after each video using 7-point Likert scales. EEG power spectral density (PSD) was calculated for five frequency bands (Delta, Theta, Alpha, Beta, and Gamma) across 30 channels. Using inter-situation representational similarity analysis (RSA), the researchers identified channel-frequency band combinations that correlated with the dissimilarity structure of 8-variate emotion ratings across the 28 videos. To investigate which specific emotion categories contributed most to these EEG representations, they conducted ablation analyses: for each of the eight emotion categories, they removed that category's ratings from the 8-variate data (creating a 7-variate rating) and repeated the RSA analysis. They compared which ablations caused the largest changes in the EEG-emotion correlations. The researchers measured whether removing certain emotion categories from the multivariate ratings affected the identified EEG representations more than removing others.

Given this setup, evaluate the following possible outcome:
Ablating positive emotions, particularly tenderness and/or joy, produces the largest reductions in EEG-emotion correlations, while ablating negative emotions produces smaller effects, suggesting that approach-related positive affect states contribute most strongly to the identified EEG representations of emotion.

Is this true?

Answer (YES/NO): NO